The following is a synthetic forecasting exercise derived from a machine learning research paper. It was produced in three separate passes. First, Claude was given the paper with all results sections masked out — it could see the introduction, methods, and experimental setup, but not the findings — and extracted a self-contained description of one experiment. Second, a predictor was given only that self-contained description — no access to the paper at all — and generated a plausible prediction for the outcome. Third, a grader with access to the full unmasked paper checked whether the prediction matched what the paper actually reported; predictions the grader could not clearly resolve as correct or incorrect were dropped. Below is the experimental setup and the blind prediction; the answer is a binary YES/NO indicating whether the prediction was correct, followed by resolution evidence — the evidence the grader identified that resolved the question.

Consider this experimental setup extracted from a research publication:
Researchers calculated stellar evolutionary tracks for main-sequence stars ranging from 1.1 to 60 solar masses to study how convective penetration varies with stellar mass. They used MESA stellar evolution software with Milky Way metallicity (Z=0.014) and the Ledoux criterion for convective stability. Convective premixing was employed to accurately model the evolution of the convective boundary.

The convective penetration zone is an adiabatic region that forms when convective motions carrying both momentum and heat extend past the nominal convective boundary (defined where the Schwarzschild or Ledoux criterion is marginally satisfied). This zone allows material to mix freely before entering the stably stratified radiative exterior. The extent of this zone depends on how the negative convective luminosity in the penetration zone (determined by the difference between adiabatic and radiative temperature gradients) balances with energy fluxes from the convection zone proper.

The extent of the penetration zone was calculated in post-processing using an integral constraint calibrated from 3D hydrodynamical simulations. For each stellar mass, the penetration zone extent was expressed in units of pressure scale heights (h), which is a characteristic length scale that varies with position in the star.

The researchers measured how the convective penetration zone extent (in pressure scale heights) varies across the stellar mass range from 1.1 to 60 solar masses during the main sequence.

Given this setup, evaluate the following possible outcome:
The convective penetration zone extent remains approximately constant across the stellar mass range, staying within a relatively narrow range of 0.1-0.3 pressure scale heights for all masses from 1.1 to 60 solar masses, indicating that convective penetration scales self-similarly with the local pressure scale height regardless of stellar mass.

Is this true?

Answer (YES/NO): NO